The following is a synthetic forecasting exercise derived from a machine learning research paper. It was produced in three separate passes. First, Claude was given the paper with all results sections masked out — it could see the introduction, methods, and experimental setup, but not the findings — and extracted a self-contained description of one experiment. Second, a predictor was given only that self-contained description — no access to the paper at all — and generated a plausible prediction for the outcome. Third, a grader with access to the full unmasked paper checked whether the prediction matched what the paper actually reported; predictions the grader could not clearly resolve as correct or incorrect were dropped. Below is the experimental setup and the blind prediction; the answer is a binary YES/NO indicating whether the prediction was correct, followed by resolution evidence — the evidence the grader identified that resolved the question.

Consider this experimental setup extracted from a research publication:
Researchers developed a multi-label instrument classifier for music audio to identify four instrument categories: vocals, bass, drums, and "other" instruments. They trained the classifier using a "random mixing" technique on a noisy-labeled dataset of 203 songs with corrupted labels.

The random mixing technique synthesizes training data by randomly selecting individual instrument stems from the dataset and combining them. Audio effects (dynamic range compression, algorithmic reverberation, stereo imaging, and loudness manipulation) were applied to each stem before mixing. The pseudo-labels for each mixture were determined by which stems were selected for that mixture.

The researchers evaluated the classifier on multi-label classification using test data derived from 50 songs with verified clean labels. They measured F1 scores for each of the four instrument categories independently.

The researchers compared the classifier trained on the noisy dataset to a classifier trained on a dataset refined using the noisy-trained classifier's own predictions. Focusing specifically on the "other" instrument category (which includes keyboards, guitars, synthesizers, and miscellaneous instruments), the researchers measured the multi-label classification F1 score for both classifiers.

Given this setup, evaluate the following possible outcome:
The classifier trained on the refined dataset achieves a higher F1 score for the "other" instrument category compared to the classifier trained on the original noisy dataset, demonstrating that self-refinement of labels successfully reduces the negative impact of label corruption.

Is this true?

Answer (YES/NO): YES